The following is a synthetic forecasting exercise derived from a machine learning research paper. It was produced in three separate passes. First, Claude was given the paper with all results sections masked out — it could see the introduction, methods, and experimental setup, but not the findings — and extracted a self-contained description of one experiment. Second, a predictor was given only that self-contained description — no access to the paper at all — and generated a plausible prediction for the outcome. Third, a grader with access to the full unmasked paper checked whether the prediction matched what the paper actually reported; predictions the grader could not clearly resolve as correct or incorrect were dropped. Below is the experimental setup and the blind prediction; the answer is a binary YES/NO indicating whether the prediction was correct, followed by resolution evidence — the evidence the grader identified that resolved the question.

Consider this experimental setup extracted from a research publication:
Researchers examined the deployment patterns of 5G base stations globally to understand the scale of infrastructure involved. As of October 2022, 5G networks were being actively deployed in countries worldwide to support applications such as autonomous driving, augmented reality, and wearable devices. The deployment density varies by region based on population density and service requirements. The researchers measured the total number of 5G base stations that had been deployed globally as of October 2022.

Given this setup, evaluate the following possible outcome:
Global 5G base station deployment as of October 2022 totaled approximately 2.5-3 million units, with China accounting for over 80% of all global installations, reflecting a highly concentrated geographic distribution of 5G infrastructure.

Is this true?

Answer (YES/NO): NO